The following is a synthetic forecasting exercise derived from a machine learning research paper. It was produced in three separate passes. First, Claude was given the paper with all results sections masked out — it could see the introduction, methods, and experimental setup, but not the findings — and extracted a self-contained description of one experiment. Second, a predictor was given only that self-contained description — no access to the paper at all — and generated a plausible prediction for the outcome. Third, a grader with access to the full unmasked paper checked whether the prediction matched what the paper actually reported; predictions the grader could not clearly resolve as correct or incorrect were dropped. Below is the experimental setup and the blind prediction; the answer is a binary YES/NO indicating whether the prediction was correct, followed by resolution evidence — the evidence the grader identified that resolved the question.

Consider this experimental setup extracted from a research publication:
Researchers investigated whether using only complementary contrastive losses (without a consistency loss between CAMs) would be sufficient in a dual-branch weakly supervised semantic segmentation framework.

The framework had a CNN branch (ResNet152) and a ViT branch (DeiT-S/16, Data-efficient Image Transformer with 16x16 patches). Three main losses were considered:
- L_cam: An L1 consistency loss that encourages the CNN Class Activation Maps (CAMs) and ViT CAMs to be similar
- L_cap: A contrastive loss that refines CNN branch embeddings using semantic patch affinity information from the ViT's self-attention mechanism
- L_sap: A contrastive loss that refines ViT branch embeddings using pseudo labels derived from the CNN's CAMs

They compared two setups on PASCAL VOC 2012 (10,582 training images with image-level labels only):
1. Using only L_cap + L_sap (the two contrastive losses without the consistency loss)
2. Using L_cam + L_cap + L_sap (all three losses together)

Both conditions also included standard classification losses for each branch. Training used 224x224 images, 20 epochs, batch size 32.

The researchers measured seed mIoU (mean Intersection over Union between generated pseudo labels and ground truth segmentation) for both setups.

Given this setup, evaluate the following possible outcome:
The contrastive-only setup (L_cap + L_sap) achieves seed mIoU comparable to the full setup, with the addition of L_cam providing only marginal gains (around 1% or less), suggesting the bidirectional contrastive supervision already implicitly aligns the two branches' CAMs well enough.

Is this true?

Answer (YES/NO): NO